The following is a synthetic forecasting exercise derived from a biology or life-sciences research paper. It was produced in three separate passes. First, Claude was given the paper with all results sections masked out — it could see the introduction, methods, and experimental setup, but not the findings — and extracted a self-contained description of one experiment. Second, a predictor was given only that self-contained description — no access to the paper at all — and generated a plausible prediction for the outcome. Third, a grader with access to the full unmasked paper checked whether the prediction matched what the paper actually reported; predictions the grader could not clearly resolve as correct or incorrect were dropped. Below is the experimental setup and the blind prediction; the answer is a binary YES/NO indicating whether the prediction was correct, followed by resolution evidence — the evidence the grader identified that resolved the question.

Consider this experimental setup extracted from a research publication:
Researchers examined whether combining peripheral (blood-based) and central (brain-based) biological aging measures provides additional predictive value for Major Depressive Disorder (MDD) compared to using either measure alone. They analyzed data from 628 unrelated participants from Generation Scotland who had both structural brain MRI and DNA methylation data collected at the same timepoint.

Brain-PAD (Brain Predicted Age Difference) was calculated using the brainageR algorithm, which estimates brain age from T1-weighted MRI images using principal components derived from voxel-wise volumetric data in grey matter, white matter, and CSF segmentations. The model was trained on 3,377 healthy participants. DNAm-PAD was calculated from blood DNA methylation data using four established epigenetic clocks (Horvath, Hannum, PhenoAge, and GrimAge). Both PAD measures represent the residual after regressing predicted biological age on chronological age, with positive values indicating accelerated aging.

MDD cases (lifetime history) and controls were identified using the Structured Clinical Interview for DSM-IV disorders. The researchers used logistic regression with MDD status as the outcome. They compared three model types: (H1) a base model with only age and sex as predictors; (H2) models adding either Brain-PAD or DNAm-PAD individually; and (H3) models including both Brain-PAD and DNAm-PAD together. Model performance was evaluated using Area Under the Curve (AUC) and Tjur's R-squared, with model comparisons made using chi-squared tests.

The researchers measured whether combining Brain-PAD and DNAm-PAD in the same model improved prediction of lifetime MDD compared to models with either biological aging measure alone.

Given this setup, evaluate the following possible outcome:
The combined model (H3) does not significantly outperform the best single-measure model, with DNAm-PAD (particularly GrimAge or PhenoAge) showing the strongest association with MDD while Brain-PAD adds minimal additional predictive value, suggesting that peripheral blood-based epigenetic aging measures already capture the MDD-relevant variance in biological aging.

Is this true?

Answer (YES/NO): NO